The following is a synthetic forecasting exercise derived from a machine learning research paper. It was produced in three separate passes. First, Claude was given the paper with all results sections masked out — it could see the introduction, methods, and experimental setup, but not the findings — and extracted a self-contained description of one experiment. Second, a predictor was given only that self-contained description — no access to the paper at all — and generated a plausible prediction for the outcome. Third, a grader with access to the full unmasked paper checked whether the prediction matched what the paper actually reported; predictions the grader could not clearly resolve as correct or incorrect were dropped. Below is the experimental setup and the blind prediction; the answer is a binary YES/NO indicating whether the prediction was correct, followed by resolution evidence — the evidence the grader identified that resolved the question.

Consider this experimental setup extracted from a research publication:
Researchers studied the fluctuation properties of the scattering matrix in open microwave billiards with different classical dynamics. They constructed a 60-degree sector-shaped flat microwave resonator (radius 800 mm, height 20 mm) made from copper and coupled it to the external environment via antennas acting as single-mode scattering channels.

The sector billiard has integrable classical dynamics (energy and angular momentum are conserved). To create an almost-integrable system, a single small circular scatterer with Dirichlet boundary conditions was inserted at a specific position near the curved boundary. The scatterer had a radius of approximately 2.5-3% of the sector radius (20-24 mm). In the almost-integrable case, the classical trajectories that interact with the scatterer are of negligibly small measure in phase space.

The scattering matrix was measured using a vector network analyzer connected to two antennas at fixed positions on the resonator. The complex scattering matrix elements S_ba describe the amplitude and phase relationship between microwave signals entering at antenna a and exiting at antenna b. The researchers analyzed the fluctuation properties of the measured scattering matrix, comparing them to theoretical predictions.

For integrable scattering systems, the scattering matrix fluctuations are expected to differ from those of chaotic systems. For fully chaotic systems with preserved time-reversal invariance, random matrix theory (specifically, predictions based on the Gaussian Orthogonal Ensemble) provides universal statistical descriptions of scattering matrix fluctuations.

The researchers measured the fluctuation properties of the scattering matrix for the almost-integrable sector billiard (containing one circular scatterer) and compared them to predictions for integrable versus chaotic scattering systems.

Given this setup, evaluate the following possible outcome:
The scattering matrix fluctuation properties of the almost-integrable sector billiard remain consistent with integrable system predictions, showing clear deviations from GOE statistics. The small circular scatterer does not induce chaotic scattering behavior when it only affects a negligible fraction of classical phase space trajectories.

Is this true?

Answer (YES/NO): NO